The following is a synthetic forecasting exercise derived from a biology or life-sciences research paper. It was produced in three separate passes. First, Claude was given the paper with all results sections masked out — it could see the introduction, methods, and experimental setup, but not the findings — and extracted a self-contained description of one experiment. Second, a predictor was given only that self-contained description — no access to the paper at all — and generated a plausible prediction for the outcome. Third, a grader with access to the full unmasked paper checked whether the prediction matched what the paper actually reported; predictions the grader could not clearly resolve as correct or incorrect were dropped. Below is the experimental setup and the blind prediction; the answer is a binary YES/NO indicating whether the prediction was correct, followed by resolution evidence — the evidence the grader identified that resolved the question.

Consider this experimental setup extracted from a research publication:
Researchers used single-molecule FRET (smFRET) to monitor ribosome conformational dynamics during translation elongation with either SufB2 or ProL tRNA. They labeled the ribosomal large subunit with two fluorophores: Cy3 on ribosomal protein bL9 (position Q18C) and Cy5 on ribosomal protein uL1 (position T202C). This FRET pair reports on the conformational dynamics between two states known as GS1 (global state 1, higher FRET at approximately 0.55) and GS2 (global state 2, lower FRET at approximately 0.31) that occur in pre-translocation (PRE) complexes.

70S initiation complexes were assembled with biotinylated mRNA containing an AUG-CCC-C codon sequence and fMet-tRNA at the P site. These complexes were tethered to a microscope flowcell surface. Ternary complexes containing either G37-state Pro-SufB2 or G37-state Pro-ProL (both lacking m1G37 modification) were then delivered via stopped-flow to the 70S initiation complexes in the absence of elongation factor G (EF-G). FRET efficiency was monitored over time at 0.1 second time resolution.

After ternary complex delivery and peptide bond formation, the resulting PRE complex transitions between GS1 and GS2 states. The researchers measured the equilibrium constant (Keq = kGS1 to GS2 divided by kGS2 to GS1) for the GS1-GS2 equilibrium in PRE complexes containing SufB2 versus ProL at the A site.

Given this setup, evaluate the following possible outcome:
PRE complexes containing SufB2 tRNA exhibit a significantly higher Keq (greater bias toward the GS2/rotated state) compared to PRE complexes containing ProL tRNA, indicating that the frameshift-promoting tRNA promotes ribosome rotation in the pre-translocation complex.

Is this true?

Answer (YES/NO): NO